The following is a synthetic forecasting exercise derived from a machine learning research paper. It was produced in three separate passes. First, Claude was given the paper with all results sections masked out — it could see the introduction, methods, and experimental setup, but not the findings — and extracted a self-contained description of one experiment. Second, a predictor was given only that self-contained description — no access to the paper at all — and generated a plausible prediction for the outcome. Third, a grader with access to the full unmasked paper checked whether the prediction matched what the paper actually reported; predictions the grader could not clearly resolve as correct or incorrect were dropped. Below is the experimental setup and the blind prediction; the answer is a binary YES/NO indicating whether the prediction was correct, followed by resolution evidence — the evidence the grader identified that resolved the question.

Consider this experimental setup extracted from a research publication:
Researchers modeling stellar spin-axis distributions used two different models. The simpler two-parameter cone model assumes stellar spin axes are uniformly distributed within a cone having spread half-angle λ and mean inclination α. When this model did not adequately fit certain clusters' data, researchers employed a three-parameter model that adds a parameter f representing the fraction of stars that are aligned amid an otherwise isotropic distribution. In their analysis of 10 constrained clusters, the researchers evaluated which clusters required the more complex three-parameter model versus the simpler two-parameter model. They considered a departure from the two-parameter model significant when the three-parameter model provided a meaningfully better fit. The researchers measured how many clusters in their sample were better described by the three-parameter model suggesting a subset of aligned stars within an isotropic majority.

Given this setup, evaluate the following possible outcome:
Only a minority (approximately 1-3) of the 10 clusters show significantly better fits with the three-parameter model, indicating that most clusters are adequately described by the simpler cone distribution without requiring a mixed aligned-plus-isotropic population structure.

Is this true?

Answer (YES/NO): YES